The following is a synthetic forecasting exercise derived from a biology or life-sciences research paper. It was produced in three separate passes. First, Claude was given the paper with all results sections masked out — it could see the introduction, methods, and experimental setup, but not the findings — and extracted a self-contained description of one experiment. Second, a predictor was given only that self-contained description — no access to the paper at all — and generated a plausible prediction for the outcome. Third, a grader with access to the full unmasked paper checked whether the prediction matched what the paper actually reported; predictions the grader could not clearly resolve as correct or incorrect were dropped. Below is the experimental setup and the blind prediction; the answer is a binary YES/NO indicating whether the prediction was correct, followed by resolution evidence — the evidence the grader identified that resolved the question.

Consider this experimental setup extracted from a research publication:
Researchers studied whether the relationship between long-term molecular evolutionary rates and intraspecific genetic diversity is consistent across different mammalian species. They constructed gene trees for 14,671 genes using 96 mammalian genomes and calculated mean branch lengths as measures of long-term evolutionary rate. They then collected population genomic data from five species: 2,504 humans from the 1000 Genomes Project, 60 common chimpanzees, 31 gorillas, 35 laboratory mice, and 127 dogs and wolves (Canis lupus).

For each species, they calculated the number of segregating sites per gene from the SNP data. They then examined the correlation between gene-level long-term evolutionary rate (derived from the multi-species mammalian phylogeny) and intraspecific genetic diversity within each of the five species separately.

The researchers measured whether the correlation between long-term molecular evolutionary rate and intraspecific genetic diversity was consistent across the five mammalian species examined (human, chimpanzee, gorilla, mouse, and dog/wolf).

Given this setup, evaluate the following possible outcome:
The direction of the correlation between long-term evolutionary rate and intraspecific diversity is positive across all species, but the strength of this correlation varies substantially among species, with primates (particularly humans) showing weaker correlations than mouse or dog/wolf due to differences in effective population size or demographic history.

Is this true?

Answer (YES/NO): NO